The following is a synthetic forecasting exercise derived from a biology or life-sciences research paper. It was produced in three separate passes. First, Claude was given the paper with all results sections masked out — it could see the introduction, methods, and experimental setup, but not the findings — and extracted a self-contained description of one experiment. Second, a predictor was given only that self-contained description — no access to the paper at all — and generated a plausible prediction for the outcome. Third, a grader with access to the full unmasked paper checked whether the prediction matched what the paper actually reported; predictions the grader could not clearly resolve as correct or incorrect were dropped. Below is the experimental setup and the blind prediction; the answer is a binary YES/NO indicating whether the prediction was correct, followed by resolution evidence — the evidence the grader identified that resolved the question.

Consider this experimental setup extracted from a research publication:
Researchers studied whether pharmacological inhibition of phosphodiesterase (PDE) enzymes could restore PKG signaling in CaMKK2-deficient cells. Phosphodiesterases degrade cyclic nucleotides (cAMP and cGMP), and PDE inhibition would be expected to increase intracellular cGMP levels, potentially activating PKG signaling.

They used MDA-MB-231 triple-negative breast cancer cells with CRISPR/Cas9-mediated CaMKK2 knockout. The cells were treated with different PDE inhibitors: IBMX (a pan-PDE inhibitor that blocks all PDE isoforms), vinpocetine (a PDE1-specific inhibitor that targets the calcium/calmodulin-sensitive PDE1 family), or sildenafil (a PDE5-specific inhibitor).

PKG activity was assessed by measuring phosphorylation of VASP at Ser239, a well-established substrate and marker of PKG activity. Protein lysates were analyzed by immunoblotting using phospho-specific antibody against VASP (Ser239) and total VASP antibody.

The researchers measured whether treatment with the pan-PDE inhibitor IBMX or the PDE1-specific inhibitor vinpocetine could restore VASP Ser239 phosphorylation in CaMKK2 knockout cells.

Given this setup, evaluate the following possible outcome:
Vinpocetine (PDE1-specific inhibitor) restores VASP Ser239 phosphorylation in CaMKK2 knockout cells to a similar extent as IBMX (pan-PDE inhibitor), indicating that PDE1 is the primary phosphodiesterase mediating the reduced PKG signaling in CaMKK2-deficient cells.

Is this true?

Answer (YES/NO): NO